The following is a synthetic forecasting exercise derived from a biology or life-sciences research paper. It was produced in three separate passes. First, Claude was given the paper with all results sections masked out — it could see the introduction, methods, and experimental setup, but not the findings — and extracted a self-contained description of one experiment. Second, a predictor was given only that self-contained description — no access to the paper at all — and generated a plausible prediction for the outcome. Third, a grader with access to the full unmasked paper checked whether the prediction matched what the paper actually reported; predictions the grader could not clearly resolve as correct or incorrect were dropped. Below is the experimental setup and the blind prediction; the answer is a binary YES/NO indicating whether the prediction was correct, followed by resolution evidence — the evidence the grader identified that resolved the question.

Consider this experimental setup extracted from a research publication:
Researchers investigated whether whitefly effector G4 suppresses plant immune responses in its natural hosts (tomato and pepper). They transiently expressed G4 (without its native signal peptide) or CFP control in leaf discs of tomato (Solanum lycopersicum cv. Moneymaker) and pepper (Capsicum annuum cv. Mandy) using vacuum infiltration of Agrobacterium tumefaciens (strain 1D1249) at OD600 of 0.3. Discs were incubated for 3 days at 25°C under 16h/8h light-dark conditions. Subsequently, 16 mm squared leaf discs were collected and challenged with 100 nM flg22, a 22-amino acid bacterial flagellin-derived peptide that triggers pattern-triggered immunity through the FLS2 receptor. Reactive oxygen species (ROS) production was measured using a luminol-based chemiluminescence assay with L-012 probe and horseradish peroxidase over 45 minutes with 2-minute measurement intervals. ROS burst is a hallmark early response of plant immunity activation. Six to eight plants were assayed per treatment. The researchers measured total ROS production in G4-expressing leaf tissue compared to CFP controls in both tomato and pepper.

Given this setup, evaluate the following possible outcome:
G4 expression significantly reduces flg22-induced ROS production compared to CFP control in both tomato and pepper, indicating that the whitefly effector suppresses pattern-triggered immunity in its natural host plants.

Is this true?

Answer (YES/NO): NO